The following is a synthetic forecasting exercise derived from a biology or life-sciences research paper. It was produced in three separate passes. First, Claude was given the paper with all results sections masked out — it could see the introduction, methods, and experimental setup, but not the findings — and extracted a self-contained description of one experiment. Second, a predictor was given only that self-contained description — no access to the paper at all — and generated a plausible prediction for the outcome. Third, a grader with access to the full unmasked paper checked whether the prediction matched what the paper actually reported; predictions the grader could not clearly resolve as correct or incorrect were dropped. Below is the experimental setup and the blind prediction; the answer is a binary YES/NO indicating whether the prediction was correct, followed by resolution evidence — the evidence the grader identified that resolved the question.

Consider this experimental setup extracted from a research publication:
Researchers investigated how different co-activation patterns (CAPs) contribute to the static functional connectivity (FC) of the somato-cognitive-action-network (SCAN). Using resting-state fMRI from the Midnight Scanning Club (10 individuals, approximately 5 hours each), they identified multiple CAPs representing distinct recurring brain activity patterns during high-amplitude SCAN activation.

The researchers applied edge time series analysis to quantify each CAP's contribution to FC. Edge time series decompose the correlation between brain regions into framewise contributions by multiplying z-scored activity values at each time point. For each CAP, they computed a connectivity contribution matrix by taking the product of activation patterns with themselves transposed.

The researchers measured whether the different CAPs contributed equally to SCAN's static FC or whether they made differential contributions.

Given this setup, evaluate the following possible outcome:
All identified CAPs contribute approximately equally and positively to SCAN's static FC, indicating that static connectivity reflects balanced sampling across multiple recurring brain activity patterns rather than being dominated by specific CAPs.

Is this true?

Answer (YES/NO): NO